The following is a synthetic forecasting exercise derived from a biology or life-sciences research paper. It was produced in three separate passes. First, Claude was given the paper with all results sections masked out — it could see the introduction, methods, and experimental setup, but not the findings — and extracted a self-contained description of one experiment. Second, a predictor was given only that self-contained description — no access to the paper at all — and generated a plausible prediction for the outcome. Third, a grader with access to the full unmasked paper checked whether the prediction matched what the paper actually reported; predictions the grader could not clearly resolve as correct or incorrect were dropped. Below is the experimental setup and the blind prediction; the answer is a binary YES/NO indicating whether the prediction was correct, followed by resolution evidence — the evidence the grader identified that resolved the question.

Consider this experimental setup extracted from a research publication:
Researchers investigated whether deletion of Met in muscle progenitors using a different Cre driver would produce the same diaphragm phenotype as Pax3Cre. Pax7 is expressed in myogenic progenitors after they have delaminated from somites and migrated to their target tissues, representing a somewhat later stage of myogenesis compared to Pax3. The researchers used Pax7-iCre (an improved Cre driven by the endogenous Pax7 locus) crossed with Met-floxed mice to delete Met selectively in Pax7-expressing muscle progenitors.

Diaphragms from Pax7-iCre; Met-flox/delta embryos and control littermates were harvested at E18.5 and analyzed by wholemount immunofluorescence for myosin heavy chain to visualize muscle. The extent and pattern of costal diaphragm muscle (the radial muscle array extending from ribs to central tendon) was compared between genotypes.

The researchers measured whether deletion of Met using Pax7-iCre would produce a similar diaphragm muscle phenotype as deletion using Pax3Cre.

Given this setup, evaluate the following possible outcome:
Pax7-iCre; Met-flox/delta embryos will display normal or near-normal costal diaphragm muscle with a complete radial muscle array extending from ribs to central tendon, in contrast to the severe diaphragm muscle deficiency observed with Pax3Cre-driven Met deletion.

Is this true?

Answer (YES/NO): YES